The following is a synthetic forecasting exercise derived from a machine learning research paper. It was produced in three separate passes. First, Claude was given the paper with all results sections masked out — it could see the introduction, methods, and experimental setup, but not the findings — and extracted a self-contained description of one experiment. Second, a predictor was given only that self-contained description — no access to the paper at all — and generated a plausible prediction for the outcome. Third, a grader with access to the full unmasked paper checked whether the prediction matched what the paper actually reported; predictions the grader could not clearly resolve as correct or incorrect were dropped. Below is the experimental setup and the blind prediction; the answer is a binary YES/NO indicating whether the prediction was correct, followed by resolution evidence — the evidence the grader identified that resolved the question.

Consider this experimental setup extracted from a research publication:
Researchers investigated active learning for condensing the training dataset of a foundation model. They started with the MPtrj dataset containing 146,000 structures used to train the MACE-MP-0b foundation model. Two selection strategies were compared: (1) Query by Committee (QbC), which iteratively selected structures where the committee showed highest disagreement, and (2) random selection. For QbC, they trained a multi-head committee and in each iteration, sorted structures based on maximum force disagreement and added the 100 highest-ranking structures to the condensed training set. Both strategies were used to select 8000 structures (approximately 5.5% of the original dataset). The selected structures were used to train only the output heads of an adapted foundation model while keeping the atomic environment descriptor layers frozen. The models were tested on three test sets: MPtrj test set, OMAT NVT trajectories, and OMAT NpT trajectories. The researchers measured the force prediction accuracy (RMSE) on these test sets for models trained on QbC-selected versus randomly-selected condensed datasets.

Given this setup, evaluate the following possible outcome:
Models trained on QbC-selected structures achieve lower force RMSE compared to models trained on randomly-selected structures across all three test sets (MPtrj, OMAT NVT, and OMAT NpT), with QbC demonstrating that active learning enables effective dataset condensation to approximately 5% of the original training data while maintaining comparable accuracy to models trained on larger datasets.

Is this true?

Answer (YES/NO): NO